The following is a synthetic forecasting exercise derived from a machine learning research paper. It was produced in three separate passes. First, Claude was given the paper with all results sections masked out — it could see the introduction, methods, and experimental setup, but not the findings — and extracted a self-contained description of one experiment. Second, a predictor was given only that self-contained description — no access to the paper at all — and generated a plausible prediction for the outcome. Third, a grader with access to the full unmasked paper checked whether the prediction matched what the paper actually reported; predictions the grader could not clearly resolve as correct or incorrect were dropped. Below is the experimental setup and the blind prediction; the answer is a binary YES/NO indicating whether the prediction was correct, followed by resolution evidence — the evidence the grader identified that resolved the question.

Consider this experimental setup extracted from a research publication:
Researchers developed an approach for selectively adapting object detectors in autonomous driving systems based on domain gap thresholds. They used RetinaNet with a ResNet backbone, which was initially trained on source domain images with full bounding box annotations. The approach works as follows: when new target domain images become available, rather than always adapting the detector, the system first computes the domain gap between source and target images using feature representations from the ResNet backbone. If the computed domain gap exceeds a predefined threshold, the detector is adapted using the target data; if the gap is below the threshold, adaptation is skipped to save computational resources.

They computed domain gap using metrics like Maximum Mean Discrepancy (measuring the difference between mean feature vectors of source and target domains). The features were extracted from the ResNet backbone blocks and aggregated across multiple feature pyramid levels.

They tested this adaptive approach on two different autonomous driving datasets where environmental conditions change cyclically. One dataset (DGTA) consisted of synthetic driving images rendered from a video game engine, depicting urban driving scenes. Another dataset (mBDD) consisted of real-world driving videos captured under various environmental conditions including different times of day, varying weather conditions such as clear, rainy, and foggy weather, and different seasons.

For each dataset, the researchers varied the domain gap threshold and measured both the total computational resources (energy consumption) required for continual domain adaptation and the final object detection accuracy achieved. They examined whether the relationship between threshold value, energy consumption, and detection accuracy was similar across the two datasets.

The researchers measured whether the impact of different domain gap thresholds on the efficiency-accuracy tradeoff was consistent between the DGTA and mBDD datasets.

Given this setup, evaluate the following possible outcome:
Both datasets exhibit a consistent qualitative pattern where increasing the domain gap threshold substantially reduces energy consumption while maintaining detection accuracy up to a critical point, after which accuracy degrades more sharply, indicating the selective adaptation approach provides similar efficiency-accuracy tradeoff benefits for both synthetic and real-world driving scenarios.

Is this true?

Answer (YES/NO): NO